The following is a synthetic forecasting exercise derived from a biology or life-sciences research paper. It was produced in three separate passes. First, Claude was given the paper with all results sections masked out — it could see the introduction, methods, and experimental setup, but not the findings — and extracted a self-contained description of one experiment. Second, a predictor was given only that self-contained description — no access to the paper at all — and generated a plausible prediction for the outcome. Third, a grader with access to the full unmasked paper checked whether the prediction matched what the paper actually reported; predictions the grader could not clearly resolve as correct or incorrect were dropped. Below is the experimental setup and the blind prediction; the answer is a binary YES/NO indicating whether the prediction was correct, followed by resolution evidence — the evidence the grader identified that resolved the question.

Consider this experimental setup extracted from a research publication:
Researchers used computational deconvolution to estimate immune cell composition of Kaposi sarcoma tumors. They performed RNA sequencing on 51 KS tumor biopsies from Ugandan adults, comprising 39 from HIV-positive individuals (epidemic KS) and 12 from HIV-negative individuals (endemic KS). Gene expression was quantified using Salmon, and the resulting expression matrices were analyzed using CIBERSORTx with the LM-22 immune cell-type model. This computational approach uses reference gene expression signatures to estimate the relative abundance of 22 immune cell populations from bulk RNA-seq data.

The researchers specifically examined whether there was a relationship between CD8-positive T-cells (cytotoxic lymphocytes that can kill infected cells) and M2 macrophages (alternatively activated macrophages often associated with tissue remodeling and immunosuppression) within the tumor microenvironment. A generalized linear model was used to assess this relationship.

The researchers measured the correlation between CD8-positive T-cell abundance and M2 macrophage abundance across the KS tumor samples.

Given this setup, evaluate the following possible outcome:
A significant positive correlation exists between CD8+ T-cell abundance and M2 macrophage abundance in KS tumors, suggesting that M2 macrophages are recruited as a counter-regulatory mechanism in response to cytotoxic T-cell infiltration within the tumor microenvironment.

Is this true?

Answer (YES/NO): NO